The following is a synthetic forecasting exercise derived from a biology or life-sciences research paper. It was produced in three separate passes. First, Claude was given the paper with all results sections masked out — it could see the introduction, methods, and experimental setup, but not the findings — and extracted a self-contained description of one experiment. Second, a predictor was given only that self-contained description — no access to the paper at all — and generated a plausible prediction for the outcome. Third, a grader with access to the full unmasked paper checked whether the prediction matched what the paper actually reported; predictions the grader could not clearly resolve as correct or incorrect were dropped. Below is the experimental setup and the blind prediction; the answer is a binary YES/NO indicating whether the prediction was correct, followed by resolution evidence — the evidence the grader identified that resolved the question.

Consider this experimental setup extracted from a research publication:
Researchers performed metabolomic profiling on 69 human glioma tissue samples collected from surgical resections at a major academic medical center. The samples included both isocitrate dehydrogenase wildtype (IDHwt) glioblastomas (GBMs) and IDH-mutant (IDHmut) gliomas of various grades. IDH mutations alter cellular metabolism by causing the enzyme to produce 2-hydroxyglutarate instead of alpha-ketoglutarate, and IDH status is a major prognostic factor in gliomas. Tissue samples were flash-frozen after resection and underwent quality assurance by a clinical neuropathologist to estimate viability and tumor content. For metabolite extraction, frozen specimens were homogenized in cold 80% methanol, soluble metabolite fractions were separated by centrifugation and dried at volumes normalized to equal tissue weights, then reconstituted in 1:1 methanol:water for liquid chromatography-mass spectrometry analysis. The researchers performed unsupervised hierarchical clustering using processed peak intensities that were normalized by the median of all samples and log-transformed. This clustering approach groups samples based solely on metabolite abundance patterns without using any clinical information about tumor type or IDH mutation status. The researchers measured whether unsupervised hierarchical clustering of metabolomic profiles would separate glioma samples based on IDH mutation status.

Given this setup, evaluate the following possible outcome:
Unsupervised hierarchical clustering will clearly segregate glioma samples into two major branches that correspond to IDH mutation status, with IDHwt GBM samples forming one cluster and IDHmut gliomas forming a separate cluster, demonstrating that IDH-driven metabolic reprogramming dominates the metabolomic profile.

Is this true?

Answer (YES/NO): YES